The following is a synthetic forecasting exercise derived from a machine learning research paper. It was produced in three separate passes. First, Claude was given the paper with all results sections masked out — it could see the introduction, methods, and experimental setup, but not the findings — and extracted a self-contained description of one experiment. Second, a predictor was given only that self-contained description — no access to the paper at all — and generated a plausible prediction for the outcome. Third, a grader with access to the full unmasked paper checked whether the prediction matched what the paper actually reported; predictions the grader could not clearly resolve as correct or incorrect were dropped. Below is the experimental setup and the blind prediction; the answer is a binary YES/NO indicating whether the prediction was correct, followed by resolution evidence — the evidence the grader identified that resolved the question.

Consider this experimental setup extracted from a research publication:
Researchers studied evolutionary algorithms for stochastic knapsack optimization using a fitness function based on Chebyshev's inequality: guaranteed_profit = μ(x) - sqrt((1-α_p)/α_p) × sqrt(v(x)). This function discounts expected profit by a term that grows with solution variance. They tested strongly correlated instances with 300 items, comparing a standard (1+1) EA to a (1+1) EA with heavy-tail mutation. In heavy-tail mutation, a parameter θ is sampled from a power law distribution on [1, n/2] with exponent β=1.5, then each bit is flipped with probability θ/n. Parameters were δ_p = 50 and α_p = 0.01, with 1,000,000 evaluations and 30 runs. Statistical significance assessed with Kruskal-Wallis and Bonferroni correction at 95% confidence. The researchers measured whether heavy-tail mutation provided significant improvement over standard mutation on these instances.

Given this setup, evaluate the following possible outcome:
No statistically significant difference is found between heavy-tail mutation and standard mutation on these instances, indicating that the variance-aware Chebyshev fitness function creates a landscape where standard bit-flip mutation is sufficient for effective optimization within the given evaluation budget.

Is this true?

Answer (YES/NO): NO